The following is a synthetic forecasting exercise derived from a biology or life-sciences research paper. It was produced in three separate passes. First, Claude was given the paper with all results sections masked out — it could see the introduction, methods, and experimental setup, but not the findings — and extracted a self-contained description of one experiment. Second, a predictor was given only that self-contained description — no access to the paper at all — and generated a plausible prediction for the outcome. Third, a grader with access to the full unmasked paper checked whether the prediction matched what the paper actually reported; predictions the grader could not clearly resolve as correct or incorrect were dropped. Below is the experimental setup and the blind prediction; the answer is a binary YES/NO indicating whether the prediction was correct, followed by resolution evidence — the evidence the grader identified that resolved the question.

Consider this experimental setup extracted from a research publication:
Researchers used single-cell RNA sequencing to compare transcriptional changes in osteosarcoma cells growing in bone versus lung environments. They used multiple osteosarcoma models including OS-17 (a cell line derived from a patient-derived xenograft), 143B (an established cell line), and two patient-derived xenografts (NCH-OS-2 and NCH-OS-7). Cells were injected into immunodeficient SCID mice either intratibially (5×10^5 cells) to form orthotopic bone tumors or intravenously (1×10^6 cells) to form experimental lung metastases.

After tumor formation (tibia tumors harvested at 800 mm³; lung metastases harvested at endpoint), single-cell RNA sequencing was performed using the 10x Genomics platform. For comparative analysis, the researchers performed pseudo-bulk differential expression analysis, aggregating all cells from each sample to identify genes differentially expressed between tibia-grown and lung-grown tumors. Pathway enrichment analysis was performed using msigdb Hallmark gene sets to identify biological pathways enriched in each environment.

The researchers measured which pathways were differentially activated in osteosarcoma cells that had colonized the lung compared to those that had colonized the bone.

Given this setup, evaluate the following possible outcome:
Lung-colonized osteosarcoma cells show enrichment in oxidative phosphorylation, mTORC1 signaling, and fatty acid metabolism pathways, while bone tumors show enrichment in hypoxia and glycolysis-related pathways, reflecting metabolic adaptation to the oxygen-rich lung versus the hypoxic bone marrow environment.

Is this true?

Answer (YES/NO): NO